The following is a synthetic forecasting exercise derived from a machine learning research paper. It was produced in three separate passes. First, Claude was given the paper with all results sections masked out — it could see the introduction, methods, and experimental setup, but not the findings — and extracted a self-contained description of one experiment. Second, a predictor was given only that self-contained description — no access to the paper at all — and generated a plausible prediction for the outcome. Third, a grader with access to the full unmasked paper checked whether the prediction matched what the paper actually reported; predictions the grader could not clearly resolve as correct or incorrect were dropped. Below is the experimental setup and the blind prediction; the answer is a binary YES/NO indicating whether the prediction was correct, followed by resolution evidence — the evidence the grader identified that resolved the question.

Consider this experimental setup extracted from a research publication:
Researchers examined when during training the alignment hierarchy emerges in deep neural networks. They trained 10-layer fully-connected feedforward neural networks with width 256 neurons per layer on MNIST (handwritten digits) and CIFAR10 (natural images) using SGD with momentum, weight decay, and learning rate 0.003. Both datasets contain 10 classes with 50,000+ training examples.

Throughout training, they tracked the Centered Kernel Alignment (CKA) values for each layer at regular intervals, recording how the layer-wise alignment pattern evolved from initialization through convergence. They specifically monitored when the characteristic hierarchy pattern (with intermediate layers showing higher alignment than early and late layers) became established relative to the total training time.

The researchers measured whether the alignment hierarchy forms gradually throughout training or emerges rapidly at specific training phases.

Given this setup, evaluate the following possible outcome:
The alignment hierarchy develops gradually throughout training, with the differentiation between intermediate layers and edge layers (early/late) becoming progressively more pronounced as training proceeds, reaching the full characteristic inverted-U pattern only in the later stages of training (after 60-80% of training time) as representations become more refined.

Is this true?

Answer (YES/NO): NO